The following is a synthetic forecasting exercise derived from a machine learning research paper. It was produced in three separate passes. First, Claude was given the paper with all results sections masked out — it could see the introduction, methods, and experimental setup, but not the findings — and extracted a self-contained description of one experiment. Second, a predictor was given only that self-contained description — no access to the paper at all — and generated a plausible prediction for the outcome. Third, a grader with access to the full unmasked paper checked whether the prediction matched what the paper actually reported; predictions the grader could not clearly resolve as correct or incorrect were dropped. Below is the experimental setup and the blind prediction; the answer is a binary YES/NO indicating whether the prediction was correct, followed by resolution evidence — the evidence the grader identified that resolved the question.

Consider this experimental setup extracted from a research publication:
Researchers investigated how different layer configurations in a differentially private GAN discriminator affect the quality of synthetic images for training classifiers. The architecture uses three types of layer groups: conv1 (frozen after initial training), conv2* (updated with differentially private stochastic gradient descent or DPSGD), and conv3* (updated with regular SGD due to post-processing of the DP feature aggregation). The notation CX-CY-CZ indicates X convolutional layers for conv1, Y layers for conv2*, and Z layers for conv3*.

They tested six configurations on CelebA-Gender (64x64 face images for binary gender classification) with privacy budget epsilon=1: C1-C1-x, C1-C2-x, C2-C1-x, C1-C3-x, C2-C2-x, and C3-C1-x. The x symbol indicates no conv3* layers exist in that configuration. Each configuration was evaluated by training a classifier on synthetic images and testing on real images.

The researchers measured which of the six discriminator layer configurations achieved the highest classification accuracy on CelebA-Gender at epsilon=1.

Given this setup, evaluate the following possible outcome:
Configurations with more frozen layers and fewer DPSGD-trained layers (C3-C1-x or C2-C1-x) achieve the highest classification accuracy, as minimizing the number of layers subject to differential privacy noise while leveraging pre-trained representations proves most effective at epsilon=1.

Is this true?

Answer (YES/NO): YES